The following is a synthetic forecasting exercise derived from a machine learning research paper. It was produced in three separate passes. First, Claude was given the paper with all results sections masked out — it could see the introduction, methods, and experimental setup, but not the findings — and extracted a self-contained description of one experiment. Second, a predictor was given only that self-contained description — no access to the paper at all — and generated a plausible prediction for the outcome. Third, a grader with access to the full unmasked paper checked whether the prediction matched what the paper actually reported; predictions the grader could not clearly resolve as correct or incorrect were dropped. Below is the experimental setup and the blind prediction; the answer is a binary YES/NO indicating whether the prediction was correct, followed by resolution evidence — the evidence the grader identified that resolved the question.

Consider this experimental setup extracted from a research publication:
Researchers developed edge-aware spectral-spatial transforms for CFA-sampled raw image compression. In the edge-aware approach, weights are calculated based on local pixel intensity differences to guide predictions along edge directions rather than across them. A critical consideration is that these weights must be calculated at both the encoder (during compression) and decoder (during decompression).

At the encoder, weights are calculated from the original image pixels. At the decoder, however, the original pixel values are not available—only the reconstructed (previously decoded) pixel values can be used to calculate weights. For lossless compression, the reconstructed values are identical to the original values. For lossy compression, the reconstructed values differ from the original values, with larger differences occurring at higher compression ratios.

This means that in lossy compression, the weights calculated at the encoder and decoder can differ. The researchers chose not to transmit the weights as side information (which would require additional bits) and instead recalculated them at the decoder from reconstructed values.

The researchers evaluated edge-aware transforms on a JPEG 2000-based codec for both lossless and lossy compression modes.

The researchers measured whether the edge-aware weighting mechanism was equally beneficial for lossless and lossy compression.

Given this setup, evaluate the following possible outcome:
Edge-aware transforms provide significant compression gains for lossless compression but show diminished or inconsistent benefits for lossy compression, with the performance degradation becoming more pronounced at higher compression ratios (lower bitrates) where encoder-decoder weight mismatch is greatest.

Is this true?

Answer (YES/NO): NO